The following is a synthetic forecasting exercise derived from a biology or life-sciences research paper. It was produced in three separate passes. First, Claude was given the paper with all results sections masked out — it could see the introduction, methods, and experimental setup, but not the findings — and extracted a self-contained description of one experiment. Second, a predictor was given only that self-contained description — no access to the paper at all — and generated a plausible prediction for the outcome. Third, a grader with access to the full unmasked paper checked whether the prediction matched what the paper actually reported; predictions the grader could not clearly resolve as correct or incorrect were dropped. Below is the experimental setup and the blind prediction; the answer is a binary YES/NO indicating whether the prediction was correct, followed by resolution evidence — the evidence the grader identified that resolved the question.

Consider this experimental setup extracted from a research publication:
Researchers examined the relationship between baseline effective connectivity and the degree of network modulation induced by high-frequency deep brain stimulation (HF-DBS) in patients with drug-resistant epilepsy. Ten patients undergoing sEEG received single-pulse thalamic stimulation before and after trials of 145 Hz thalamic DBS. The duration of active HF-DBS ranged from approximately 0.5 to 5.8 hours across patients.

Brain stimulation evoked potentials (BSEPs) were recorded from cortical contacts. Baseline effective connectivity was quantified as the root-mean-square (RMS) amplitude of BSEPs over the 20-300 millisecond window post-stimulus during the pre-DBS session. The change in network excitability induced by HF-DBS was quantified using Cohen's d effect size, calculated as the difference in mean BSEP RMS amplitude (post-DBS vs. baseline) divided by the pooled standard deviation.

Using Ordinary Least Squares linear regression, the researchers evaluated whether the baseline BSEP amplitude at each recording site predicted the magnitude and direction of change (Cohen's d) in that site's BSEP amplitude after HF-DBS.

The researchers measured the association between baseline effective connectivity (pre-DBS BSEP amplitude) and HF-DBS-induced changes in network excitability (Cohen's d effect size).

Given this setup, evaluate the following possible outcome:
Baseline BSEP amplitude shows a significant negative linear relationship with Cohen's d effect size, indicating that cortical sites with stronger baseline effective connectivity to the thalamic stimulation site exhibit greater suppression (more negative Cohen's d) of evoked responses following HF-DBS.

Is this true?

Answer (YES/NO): NO